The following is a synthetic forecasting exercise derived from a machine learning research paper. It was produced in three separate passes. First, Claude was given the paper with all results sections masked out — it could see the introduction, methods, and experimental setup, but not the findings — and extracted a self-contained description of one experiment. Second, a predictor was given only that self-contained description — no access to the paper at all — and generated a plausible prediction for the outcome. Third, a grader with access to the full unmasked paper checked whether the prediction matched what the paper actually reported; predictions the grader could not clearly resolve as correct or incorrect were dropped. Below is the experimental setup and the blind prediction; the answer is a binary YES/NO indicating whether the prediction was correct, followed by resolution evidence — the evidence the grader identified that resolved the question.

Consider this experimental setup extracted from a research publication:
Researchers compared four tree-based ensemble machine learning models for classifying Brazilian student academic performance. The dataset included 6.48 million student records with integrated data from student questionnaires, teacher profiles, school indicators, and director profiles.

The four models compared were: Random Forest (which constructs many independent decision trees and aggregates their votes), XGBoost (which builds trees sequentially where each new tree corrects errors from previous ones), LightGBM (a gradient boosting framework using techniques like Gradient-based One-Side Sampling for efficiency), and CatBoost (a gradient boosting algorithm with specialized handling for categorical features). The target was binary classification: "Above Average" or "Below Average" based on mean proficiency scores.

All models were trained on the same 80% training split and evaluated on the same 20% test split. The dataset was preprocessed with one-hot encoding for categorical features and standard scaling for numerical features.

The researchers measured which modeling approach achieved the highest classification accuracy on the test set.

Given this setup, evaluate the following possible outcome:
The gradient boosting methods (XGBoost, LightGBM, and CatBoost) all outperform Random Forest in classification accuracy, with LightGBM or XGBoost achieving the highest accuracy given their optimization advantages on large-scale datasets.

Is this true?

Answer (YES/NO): NO